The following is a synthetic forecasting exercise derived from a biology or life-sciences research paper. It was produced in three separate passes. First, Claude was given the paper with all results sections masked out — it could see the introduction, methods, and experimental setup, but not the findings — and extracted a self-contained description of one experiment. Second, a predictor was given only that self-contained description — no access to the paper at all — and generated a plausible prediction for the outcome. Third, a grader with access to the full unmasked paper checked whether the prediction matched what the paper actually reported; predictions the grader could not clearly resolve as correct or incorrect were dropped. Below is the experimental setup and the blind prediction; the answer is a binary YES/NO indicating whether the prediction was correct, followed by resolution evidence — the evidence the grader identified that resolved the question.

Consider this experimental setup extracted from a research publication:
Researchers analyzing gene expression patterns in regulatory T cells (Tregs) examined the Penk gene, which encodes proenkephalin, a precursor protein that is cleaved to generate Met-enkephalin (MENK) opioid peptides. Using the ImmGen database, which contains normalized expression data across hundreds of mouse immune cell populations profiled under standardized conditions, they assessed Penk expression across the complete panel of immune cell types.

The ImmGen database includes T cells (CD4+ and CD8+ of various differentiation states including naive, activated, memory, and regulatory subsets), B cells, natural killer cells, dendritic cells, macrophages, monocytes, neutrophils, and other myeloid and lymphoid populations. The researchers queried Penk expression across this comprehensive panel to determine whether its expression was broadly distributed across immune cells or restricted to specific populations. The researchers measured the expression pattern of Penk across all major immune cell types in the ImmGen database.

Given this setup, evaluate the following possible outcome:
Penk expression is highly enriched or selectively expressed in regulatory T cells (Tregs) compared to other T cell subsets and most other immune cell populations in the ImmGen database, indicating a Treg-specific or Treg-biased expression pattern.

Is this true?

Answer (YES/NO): YES